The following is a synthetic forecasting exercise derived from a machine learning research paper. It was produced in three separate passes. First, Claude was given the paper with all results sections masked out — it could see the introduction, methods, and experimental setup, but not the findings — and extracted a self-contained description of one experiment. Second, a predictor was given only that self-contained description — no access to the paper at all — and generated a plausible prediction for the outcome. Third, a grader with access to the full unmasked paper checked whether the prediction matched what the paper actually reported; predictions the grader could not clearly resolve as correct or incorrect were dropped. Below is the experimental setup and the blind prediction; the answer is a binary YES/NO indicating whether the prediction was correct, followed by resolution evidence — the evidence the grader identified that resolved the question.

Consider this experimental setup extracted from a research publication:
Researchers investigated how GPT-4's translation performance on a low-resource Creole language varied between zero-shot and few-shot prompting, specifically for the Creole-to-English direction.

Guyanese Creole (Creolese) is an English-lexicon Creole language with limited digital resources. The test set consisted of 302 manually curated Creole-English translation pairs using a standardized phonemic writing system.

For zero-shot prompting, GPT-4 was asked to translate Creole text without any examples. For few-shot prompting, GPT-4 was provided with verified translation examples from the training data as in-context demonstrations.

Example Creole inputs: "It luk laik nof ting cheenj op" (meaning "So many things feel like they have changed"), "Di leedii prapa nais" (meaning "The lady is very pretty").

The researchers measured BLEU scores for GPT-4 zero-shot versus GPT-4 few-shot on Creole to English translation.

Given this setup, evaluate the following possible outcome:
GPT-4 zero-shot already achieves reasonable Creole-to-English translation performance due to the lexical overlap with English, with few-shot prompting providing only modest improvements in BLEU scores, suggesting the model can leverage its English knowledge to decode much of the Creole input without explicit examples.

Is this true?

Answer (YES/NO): YES